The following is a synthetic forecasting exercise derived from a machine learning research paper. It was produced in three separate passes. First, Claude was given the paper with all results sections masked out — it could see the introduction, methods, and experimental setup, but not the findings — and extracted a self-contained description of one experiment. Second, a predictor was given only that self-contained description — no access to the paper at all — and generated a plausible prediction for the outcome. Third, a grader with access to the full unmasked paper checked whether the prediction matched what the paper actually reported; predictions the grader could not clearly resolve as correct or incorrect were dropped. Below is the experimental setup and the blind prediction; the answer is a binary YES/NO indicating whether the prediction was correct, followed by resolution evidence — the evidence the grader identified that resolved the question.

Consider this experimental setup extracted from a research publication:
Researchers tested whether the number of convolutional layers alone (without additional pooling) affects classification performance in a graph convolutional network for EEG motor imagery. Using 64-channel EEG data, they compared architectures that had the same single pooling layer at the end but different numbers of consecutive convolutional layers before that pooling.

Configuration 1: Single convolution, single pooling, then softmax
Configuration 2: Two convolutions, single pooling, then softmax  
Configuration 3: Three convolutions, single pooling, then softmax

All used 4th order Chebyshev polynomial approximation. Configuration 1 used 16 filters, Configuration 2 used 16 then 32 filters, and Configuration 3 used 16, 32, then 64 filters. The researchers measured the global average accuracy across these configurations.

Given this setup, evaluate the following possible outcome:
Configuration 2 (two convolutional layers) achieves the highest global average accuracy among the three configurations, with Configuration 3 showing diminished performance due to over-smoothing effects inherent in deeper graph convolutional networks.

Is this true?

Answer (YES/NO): NO